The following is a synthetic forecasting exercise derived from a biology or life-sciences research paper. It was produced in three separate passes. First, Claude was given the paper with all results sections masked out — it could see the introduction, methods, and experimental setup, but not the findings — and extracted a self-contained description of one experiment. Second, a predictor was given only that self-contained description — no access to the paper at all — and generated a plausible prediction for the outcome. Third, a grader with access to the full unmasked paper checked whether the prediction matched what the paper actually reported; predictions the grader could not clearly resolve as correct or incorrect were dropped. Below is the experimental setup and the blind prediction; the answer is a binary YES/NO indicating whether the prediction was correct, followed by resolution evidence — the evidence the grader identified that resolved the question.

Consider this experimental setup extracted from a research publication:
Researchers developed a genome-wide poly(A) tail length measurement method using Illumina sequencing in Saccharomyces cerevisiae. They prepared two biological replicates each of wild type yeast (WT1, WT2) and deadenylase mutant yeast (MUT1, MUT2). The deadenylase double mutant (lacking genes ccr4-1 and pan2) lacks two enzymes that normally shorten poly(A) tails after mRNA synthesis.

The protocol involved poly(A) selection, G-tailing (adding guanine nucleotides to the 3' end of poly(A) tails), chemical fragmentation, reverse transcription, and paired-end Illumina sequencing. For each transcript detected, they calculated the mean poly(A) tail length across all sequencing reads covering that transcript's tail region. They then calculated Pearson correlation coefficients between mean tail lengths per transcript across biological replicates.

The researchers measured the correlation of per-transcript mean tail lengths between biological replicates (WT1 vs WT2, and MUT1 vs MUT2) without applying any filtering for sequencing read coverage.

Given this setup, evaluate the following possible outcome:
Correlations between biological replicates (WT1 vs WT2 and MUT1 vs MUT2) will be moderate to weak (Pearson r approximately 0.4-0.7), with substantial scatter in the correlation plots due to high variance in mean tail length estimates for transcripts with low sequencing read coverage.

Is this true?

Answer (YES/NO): NO